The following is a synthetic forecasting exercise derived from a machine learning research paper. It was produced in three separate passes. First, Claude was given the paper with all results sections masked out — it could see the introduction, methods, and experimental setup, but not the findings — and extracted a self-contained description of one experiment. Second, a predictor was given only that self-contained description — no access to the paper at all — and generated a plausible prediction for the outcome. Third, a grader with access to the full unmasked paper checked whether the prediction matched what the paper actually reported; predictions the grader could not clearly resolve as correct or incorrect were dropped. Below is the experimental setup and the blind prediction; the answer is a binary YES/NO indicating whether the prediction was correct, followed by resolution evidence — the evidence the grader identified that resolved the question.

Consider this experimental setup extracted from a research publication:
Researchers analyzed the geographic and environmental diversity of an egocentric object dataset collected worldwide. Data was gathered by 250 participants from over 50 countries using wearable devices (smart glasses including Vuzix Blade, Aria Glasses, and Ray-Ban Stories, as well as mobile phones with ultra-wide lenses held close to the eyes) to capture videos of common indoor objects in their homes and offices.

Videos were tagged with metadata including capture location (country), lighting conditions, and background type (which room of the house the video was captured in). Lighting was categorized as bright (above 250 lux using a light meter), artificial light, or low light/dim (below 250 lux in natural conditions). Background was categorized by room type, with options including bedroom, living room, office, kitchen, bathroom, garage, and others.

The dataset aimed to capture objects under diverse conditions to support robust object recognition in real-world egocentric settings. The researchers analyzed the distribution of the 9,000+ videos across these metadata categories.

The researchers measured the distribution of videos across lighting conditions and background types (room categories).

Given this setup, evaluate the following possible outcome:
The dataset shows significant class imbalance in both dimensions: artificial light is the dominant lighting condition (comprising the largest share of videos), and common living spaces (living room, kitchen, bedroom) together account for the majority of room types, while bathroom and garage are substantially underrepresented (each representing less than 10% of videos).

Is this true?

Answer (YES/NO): NO